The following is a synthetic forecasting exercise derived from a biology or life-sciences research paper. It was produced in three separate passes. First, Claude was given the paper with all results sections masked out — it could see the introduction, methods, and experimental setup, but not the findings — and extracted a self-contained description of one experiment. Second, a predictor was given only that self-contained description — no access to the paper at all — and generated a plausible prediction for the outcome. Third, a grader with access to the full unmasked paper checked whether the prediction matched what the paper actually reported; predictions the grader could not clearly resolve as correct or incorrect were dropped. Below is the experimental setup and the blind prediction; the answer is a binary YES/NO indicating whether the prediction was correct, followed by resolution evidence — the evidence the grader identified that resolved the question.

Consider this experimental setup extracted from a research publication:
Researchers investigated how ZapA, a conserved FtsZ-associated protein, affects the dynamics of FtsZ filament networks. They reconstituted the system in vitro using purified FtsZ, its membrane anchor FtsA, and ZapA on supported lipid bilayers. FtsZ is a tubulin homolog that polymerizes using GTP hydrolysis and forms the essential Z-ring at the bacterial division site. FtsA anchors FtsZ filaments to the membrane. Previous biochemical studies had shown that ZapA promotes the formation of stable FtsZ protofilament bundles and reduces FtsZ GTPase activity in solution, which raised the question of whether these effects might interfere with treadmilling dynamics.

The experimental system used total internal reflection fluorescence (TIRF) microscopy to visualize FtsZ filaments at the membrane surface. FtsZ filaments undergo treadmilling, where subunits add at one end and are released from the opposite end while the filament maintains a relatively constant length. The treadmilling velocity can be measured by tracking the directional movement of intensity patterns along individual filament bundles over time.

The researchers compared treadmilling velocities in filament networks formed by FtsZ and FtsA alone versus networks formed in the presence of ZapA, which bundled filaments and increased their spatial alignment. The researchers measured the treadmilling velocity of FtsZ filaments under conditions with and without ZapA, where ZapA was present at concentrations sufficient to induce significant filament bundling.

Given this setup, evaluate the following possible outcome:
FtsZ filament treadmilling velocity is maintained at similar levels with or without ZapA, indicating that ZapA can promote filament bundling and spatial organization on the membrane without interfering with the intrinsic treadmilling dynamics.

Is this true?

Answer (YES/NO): YES